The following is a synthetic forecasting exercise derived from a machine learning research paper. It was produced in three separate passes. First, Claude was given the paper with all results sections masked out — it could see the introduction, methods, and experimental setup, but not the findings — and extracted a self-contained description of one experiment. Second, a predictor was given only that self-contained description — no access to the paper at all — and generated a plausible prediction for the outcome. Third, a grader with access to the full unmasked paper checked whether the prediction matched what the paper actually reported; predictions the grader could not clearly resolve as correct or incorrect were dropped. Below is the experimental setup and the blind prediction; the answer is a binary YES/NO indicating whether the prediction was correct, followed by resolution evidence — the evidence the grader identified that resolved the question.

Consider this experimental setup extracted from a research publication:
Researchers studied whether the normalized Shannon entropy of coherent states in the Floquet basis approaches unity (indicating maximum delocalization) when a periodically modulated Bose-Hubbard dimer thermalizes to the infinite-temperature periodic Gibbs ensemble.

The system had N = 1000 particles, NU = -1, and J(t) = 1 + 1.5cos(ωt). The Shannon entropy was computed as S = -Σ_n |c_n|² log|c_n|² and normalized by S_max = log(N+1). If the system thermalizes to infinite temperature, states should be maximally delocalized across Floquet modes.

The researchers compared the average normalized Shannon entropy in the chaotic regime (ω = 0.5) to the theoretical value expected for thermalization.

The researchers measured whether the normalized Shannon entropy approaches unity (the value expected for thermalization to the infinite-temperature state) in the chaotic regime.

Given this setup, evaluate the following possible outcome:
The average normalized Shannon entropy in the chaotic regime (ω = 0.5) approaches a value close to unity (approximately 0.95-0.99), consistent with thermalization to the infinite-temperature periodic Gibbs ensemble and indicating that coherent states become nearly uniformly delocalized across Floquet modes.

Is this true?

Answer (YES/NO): NO